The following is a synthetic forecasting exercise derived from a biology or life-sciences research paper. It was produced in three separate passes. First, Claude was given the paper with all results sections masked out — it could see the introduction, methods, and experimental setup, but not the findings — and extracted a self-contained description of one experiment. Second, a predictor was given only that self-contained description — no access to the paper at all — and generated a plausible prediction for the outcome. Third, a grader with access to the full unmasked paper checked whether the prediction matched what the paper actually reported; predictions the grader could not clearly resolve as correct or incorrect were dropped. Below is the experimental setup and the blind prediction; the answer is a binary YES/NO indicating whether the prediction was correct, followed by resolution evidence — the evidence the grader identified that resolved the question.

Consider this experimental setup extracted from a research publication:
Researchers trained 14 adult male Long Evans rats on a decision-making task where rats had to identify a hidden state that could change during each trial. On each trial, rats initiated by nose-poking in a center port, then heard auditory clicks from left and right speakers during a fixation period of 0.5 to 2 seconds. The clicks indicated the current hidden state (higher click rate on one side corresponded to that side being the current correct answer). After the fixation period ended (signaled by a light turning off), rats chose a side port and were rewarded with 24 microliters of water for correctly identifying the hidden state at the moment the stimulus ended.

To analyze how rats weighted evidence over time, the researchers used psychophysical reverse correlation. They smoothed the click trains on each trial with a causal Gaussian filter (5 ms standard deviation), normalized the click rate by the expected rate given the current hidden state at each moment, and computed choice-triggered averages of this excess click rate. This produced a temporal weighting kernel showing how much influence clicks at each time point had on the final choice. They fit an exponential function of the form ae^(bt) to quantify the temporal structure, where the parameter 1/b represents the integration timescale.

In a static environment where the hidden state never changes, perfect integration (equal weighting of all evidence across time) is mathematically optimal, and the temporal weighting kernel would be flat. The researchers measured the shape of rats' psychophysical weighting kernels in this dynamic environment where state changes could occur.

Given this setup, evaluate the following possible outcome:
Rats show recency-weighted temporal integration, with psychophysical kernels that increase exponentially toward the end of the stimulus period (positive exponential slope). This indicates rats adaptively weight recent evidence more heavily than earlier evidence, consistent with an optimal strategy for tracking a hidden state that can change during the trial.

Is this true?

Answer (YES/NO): YES